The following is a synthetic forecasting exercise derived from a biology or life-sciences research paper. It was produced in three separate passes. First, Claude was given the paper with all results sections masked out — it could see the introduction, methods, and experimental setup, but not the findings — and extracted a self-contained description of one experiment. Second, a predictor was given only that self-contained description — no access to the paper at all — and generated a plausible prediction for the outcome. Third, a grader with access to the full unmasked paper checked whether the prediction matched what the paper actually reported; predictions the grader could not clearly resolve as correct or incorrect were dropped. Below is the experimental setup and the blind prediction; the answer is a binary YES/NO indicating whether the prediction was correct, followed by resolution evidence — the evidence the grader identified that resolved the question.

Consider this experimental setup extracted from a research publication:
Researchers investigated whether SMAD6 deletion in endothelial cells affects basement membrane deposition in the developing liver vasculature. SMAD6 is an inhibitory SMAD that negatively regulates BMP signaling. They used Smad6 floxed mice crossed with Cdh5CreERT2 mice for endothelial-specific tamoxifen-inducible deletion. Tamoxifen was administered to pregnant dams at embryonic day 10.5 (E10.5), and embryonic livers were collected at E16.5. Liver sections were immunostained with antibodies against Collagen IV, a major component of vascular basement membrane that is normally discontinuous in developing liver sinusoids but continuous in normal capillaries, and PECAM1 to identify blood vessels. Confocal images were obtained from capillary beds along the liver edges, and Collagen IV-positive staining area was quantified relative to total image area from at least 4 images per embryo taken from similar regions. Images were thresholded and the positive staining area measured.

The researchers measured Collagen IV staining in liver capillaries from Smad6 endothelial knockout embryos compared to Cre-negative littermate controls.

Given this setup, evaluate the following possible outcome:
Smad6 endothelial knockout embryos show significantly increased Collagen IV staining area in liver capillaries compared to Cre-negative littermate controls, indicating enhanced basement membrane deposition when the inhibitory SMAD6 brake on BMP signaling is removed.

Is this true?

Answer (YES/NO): YES